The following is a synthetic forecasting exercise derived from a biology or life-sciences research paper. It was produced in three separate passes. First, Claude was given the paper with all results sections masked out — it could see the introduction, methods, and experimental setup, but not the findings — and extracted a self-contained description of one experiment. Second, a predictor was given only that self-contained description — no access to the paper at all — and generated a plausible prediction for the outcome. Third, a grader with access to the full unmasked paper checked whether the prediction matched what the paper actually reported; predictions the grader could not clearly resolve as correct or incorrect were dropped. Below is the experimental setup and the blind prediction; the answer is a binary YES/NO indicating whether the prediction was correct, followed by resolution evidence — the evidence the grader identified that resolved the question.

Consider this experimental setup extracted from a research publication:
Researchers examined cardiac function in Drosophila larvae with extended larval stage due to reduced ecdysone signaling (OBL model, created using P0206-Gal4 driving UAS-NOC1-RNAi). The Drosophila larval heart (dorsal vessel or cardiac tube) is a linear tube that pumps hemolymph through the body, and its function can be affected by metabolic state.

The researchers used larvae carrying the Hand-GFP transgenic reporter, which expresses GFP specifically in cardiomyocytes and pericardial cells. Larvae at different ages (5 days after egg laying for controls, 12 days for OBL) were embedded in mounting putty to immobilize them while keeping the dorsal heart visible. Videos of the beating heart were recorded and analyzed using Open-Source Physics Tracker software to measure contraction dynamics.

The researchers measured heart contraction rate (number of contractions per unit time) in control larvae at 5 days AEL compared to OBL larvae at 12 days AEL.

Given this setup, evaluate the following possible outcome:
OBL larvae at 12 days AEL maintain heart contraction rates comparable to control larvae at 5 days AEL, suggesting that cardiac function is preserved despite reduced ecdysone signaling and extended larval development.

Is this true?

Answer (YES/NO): NO